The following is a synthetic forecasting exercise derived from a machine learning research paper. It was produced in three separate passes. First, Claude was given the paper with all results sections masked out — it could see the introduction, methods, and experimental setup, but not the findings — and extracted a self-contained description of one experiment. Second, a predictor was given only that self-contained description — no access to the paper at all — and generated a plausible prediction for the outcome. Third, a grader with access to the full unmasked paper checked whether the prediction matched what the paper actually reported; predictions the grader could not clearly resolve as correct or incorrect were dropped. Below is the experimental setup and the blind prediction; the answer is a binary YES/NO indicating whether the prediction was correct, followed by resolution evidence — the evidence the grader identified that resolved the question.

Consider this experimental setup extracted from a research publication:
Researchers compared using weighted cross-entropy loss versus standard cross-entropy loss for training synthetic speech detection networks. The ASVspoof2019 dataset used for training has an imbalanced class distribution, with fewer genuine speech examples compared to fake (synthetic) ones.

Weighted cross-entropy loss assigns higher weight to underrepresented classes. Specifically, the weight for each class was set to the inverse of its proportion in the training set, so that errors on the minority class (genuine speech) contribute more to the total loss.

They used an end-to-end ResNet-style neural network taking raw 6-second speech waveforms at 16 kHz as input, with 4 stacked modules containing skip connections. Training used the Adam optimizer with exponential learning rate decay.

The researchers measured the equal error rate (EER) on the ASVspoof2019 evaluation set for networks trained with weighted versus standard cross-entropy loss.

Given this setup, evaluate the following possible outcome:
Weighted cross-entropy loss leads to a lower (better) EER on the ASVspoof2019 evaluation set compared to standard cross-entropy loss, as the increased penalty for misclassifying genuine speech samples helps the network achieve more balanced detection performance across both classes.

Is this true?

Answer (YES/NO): YES